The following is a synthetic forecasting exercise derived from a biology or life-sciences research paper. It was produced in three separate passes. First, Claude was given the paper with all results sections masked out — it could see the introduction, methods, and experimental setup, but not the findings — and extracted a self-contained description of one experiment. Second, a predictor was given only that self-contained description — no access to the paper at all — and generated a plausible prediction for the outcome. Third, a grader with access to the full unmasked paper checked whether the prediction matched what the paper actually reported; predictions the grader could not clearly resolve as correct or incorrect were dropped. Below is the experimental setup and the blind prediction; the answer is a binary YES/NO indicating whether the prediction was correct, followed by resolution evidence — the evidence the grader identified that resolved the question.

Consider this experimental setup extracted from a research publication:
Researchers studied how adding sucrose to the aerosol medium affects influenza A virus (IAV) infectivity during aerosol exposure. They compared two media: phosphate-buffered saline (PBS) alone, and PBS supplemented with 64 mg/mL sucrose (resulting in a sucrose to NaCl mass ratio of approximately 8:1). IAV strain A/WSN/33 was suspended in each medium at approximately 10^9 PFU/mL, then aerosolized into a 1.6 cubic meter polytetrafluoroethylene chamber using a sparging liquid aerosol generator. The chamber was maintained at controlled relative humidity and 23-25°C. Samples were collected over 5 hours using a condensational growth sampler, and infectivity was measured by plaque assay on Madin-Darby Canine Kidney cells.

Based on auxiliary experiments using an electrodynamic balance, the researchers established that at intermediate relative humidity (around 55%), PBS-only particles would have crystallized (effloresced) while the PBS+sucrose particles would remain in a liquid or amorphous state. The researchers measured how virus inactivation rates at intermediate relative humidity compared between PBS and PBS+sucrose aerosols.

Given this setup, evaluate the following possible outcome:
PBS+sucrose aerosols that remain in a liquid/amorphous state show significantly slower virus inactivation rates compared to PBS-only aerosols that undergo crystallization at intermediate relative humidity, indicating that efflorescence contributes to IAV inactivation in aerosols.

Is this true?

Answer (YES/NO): NO